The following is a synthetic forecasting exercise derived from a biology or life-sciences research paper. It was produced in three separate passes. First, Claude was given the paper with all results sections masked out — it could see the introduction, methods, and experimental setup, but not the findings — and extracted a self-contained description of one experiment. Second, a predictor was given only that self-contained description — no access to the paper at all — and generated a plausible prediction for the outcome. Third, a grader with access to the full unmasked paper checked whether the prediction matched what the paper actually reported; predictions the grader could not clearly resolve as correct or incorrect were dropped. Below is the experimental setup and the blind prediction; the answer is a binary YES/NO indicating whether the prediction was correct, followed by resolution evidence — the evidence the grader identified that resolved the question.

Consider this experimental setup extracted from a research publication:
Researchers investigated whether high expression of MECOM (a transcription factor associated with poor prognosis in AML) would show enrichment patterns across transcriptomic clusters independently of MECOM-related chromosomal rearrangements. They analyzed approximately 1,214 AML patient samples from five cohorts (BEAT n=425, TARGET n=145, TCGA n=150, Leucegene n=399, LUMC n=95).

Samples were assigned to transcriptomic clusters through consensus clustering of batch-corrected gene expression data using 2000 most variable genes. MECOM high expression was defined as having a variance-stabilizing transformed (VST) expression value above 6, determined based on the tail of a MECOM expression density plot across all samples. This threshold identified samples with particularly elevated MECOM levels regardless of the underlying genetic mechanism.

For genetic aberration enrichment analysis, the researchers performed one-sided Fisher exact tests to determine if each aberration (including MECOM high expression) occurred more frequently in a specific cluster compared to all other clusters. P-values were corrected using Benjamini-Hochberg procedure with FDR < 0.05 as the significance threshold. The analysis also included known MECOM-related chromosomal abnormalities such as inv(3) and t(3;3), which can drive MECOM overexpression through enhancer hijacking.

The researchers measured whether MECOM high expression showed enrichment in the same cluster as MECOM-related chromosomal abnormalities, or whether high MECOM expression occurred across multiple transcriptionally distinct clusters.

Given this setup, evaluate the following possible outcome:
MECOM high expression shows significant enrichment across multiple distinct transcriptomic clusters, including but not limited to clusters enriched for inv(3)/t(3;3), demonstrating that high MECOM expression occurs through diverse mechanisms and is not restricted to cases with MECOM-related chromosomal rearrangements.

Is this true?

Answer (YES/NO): YES